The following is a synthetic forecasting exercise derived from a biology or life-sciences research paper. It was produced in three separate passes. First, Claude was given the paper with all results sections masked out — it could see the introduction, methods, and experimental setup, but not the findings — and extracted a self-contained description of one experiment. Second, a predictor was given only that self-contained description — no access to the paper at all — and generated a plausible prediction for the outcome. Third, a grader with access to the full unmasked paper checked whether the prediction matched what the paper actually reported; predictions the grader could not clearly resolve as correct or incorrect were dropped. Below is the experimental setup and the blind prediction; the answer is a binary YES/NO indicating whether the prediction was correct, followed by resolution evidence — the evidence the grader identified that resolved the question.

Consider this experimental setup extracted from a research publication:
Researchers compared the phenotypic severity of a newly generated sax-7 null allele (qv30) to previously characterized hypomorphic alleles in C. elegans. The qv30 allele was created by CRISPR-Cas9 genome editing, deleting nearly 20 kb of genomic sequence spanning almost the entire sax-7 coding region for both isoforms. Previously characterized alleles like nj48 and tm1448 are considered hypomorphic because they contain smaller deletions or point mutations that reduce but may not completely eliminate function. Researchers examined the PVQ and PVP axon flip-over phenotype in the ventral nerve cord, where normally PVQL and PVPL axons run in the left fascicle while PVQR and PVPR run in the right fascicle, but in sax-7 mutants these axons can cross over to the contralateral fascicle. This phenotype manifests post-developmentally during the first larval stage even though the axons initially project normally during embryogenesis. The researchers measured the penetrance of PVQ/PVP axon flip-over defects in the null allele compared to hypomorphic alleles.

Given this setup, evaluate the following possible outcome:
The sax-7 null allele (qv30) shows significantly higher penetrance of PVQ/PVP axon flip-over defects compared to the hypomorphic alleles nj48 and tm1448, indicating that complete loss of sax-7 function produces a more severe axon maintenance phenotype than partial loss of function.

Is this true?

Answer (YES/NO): NO